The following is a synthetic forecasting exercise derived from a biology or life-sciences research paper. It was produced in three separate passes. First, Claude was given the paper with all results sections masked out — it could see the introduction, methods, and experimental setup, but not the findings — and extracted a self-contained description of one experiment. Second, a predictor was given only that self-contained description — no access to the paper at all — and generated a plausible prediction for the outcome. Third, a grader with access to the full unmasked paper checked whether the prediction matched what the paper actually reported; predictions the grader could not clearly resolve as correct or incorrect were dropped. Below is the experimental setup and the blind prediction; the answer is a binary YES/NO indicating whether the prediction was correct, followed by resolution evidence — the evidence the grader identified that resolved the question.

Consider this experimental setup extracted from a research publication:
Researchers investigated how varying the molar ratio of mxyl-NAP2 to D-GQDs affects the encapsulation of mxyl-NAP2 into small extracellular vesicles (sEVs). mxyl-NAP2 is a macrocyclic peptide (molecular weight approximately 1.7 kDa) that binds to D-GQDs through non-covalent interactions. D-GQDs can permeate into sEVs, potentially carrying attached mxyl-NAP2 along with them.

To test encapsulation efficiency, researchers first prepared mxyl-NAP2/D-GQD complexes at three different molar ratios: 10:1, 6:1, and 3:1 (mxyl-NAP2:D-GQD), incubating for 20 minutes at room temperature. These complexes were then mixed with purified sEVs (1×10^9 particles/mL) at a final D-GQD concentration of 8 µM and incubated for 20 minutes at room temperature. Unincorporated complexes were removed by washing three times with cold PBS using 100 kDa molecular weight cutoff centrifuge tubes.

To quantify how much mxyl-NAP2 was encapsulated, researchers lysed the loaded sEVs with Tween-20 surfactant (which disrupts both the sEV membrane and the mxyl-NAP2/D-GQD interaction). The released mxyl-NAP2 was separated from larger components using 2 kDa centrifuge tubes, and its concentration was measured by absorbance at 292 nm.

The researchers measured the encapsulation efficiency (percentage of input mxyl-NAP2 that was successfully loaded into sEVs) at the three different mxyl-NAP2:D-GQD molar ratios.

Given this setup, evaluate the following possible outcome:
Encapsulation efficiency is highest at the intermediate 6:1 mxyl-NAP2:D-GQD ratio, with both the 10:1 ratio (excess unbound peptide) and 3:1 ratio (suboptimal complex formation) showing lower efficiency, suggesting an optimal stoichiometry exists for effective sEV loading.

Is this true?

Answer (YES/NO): NO